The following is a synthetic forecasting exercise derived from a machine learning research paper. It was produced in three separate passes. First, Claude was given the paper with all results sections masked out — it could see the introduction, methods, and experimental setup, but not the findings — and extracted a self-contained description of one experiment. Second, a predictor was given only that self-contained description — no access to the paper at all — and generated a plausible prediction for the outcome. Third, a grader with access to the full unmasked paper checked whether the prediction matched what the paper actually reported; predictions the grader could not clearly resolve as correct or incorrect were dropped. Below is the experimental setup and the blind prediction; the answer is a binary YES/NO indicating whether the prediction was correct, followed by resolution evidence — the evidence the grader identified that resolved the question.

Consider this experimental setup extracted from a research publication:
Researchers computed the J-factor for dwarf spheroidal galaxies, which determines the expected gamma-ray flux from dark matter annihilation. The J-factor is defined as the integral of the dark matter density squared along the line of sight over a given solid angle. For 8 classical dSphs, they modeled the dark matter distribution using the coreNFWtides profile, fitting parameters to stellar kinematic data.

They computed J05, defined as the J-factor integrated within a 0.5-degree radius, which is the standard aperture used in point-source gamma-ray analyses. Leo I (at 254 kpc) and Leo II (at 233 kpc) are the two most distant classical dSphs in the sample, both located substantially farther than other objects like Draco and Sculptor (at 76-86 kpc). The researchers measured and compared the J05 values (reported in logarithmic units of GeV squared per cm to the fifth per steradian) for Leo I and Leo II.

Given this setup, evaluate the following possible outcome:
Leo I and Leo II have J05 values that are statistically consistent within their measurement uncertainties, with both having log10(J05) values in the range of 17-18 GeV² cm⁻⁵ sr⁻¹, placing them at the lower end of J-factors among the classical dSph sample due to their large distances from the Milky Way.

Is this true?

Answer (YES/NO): YES